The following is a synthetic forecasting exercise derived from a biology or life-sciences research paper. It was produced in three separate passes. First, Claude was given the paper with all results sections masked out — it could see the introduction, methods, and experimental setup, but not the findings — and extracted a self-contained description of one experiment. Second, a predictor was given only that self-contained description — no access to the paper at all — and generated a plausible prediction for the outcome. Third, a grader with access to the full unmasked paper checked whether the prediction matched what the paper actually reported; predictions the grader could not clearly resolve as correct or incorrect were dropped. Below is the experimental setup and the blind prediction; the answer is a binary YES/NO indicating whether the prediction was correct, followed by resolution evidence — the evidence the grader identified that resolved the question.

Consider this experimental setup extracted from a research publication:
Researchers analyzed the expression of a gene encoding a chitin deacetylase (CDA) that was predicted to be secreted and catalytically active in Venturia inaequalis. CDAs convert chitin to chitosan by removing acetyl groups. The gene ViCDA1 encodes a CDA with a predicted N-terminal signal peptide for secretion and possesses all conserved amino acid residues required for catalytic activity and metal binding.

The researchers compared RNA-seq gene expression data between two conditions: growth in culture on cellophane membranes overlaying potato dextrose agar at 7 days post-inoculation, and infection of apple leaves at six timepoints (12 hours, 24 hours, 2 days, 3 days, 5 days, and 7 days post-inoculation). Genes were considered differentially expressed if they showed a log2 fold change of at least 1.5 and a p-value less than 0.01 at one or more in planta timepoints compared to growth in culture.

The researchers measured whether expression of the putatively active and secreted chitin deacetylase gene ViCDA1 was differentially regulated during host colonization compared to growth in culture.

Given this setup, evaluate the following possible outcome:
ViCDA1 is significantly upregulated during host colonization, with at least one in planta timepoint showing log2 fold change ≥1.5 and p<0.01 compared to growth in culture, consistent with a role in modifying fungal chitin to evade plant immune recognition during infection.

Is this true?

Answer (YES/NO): NO